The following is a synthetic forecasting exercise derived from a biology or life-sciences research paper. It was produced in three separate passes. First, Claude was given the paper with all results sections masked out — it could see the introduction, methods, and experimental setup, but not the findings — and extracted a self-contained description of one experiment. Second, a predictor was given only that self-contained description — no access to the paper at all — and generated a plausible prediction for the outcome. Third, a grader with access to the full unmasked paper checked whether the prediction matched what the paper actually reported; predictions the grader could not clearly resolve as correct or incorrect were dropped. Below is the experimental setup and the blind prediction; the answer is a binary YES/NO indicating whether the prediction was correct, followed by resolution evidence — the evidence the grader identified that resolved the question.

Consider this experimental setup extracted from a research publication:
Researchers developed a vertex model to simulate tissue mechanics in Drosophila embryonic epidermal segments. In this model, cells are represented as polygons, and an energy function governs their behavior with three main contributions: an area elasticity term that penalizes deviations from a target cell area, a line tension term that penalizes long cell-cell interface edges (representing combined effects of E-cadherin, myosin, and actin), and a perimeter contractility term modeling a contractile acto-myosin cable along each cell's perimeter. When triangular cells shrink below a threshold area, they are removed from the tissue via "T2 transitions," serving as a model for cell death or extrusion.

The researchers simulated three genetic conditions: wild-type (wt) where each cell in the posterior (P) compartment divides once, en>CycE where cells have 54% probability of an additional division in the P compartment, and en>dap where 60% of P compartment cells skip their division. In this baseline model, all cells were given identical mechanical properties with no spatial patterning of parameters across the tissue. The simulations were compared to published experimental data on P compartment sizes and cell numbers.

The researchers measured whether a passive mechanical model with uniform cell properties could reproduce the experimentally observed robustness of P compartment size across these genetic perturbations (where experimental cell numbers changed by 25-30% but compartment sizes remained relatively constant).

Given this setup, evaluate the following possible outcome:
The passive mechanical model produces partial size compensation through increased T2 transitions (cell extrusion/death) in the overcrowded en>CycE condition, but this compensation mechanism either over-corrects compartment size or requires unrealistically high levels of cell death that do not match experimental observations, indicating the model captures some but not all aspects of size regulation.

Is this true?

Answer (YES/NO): NO